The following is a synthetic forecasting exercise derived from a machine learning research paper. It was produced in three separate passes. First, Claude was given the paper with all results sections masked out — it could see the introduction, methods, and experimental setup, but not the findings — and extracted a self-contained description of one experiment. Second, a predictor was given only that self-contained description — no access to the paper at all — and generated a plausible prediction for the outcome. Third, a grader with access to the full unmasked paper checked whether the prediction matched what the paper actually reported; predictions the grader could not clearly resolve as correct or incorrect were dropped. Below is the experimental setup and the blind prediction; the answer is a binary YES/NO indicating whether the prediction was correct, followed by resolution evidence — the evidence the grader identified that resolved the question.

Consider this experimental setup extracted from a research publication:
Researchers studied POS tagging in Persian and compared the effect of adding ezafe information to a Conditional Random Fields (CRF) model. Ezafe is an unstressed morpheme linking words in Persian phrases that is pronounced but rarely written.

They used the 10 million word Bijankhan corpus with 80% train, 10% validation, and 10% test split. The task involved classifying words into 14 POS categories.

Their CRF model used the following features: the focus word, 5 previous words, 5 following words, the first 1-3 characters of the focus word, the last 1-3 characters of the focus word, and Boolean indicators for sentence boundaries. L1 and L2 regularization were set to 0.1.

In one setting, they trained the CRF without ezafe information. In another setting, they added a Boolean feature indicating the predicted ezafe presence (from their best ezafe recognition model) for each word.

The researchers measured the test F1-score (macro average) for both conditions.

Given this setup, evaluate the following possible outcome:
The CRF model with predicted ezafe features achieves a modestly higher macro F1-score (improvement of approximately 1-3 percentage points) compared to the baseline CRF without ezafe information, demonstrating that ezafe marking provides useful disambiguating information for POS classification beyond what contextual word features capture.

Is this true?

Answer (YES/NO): NO